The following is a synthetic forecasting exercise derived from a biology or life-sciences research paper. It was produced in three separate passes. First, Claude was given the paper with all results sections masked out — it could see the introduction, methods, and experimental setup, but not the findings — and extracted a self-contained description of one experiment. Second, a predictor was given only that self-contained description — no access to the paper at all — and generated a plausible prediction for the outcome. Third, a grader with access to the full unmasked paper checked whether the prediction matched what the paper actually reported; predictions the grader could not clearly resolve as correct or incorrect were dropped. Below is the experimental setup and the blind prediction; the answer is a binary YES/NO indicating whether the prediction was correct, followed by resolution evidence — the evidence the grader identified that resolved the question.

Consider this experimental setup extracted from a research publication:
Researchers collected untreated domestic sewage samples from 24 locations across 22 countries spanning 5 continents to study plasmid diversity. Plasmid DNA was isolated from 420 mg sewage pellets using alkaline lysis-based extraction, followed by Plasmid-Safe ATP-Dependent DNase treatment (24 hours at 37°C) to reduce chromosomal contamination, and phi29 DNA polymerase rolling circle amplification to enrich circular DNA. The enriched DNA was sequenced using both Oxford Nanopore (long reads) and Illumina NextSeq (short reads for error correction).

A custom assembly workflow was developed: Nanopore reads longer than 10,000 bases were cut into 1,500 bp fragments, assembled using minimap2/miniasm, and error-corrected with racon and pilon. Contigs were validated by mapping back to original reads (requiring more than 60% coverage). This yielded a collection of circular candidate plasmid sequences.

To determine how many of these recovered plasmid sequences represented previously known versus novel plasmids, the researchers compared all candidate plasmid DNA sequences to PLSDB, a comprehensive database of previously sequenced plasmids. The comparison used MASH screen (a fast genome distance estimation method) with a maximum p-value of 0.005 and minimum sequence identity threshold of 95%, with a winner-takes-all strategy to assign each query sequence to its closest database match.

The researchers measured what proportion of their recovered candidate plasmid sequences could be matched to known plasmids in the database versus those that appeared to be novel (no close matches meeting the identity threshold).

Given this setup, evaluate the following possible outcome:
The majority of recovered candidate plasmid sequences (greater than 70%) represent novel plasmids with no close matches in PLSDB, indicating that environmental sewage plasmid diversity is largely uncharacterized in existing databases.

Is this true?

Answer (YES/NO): YES